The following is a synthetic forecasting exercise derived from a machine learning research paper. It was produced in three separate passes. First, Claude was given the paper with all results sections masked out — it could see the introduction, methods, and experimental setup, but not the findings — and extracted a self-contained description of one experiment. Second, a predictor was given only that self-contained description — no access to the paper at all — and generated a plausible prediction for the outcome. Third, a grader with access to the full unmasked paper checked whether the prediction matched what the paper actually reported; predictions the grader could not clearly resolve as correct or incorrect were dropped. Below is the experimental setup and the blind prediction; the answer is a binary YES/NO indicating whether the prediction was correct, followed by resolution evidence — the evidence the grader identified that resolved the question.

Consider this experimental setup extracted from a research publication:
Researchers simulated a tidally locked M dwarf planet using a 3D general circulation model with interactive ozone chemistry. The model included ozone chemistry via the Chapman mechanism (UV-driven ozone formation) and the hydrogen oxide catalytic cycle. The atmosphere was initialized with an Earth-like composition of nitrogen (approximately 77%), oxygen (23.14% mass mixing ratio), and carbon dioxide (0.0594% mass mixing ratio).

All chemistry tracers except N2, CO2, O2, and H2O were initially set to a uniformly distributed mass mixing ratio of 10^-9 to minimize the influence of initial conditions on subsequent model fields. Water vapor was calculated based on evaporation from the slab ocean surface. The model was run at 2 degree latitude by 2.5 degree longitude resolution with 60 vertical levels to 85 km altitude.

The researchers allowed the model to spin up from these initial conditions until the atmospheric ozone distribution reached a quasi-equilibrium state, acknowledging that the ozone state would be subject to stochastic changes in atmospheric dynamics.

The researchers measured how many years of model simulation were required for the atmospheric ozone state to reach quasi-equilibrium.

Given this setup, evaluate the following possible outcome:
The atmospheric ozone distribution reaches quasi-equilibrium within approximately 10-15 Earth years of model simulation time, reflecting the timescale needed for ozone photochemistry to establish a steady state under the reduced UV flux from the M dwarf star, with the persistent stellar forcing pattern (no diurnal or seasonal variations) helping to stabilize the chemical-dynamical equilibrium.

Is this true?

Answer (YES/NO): NO